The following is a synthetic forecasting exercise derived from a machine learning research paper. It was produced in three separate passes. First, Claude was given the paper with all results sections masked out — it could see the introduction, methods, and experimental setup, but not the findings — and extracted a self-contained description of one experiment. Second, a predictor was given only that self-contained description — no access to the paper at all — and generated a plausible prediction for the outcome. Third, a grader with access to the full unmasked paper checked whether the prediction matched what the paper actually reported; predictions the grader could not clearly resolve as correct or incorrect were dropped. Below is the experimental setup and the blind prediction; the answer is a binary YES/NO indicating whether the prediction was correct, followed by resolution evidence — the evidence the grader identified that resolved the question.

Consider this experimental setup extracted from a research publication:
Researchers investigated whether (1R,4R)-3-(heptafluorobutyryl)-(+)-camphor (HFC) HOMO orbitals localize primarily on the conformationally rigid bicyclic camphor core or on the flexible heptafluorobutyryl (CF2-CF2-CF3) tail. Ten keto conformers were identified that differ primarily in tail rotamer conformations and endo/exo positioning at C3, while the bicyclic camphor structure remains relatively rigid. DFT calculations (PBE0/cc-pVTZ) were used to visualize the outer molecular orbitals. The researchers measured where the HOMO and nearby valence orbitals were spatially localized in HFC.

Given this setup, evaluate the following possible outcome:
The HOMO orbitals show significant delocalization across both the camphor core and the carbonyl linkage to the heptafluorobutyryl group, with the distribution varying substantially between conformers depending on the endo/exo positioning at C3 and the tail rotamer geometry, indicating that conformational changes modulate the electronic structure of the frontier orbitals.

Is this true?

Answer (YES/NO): NO